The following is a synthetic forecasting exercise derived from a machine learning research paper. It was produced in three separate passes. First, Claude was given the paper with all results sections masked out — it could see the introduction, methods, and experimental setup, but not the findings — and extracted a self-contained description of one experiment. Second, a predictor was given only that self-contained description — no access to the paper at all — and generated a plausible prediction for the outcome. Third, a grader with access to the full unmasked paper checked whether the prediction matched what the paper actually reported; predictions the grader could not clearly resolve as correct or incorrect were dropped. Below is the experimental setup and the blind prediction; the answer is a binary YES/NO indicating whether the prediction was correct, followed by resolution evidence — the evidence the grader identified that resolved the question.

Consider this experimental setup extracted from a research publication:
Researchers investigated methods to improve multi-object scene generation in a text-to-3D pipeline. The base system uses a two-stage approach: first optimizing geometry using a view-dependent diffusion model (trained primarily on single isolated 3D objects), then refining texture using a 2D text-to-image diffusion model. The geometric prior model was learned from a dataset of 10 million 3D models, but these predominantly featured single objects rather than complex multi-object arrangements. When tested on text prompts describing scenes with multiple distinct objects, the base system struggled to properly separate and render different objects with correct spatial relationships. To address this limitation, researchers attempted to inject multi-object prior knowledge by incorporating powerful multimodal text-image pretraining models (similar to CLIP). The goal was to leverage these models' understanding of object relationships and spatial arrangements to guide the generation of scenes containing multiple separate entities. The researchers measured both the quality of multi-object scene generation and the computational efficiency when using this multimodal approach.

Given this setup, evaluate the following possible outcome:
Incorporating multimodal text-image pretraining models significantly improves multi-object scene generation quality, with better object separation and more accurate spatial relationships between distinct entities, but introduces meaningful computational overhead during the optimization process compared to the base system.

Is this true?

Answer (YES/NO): NO